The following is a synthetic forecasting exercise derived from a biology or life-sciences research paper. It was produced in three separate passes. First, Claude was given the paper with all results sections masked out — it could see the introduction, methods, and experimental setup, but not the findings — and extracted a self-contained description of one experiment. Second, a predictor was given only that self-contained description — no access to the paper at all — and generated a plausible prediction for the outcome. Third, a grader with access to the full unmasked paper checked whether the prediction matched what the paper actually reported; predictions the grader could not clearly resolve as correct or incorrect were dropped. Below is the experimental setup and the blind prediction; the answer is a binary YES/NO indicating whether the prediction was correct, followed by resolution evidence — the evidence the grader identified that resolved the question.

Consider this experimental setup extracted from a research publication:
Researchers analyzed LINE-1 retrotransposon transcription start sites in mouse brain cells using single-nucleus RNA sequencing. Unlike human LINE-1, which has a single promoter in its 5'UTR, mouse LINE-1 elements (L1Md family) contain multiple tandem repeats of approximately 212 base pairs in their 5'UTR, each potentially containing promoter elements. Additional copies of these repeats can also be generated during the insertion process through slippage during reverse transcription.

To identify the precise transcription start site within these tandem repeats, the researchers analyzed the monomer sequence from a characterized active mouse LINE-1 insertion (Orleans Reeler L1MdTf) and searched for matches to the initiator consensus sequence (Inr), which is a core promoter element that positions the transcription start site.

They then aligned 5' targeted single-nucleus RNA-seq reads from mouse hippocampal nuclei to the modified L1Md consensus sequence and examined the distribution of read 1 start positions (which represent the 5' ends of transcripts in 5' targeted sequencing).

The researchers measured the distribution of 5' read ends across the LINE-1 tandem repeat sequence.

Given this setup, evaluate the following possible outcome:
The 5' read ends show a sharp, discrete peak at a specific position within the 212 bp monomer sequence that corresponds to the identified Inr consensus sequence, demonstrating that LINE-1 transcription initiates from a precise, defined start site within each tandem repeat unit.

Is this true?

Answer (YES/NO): NO